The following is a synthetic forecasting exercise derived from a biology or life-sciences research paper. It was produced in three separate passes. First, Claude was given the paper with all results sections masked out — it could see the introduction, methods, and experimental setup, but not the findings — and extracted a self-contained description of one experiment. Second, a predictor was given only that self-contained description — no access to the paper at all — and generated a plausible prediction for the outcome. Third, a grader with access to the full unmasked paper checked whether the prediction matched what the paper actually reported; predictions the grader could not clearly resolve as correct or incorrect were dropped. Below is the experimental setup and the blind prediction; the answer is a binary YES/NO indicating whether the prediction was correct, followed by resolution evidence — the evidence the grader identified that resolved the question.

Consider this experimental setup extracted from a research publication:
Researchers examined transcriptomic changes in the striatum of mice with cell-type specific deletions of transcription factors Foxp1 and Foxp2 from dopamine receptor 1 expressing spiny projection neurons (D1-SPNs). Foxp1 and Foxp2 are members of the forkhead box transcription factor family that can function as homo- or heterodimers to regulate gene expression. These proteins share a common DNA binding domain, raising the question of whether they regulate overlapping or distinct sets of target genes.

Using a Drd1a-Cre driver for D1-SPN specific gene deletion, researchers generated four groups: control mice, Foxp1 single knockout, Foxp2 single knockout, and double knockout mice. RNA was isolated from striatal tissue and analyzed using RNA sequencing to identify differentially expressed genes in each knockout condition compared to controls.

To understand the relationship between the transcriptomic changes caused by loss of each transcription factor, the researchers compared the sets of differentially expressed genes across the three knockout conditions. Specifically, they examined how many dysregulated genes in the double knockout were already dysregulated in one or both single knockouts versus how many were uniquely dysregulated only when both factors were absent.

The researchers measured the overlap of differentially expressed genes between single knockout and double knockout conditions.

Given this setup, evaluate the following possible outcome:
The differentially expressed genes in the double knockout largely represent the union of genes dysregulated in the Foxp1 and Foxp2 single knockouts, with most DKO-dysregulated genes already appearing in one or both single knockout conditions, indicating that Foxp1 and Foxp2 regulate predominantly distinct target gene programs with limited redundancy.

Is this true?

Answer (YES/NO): NO